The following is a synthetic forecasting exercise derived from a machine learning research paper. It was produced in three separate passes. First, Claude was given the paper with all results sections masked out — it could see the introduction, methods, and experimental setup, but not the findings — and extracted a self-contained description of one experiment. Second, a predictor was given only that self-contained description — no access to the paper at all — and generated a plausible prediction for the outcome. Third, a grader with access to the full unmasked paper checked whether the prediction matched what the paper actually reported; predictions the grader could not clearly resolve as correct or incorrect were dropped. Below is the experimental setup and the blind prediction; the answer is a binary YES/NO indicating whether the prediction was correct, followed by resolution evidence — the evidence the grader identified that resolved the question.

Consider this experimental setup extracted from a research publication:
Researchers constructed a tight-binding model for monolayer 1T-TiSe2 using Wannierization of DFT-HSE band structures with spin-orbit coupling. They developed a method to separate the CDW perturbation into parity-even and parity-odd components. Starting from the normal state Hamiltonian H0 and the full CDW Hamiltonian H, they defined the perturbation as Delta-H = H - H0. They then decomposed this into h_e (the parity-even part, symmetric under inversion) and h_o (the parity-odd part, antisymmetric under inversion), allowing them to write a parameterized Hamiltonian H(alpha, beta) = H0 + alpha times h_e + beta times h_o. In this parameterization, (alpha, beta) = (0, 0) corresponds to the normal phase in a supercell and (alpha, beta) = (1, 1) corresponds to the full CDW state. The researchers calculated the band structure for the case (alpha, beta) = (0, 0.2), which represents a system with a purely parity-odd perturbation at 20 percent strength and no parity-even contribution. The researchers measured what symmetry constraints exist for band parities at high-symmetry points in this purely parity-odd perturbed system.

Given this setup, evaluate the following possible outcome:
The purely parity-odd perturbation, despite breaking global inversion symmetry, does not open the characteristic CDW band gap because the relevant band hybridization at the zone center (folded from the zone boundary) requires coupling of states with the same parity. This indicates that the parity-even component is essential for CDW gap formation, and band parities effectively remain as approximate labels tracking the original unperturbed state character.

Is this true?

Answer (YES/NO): NO